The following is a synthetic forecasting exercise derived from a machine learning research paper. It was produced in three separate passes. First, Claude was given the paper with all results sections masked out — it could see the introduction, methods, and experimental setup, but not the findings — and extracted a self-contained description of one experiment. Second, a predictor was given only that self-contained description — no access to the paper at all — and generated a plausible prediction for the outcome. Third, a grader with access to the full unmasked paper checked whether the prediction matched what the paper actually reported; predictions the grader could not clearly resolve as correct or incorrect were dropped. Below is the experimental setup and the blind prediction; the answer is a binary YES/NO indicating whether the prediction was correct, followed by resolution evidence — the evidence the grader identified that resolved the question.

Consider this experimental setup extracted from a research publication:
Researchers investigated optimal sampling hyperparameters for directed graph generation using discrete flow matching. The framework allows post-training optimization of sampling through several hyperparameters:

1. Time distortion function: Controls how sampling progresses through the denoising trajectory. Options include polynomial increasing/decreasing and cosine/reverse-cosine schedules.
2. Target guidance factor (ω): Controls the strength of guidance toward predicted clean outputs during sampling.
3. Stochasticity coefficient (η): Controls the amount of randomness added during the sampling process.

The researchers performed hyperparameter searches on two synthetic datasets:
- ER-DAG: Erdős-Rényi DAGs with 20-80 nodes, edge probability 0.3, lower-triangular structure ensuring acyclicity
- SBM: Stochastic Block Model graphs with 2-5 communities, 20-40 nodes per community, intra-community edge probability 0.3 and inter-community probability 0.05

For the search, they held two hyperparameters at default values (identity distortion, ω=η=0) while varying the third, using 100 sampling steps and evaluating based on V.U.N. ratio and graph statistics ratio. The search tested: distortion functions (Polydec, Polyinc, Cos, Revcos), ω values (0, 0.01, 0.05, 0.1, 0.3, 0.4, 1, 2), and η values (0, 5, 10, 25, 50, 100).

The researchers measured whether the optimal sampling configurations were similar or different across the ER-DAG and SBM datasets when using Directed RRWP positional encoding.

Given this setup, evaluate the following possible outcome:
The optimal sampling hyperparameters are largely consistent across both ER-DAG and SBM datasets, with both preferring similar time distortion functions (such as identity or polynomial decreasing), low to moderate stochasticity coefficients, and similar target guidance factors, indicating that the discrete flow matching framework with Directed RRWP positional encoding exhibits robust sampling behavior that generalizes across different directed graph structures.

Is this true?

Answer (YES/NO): NO